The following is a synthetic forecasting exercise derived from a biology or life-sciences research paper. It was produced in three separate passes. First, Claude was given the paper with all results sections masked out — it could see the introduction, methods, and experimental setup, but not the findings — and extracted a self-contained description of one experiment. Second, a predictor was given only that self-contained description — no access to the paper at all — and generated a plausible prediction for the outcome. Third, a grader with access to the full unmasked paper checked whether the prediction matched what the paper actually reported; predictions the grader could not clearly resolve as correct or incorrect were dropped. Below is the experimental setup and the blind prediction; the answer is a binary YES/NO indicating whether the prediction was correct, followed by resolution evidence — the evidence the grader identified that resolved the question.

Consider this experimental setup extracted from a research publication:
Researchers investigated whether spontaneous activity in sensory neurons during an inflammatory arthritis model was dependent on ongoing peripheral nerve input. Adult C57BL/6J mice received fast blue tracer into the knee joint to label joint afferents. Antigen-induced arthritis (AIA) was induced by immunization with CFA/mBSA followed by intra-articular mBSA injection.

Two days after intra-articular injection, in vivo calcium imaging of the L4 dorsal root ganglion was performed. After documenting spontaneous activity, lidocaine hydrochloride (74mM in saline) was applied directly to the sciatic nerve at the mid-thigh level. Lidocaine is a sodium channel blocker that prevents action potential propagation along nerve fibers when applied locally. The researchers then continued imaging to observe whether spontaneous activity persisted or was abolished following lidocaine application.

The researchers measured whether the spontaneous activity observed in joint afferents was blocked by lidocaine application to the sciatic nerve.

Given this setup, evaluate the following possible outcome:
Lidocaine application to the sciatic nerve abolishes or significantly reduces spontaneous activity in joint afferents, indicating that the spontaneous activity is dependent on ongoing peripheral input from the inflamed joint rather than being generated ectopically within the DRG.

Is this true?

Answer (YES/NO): YES